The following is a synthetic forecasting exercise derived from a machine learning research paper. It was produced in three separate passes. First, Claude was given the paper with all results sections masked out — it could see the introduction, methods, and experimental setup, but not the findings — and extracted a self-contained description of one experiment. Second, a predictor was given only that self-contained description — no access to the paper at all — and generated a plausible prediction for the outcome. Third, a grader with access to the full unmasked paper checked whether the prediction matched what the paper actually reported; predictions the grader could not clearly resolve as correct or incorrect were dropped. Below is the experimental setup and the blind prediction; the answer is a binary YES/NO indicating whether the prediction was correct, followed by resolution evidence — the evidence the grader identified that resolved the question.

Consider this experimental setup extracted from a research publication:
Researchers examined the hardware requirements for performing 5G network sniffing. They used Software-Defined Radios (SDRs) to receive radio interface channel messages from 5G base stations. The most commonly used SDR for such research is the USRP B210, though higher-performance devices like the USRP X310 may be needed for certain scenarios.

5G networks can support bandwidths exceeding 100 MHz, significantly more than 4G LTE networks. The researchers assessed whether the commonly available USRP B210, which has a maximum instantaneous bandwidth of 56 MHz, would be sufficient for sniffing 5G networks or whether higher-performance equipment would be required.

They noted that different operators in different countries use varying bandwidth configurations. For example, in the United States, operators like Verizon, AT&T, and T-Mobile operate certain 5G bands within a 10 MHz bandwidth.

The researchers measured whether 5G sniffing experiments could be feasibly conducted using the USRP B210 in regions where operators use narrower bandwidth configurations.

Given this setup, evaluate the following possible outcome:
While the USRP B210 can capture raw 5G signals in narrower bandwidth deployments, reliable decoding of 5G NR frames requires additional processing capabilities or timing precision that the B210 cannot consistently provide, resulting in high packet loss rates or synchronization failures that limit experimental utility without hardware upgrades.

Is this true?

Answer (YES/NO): NO